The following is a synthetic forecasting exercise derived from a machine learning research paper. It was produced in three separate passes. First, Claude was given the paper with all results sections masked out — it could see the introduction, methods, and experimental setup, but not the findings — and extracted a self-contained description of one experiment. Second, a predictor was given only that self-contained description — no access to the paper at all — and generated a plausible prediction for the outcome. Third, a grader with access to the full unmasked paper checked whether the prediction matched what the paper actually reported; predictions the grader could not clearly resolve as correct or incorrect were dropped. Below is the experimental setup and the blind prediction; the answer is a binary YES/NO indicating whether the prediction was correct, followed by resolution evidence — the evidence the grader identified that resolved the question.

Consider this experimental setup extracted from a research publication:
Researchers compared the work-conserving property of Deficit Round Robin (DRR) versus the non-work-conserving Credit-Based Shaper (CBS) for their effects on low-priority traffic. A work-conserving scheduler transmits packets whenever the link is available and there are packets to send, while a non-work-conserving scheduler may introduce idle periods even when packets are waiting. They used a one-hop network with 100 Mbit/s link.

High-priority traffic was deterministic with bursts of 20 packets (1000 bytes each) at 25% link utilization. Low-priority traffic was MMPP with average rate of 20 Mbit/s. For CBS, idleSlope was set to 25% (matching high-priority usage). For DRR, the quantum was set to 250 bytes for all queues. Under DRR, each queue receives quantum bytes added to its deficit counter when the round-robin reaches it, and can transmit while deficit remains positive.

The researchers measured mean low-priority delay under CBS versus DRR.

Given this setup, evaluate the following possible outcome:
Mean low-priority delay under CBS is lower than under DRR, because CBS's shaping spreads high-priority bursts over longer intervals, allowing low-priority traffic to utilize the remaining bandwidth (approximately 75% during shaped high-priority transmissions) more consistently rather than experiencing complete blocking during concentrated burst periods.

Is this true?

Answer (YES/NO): YES